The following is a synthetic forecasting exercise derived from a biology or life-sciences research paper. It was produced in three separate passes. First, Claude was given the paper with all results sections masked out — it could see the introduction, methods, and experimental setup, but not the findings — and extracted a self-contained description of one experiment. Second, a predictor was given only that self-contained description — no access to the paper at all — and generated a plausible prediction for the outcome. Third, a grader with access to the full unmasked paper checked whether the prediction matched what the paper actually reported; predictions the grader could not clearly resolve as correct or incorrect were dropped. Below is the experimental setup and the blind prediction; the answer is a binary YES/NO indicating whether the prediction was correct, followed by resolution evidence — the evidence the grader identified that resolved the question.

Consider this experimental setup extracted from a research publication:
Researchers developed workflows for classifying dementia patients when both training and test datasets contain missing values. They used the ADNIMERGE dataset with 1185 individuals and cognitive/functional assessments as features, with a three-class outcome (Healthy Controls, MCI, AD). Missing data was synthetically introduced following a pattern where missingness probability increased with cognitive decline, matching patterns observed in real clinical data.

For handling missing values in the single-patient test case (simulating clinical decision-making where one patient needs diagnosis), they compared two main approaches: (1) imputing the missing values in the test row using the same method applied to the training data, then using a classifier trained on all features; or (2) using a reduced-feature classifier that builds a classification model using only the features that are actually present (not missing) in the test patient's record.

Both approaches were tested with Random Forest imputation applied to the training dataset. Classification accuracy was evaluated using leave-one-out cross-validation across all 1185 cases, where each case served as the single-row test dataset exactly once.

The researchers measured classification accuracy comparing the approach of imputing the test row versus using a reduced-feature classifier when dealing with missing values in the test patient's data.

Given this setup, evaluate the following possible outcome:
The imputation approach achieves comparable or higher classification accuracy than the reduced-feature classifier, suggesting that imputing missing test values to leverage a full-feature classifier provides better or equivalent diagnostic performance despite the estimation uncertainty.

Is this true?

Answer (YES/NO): YES